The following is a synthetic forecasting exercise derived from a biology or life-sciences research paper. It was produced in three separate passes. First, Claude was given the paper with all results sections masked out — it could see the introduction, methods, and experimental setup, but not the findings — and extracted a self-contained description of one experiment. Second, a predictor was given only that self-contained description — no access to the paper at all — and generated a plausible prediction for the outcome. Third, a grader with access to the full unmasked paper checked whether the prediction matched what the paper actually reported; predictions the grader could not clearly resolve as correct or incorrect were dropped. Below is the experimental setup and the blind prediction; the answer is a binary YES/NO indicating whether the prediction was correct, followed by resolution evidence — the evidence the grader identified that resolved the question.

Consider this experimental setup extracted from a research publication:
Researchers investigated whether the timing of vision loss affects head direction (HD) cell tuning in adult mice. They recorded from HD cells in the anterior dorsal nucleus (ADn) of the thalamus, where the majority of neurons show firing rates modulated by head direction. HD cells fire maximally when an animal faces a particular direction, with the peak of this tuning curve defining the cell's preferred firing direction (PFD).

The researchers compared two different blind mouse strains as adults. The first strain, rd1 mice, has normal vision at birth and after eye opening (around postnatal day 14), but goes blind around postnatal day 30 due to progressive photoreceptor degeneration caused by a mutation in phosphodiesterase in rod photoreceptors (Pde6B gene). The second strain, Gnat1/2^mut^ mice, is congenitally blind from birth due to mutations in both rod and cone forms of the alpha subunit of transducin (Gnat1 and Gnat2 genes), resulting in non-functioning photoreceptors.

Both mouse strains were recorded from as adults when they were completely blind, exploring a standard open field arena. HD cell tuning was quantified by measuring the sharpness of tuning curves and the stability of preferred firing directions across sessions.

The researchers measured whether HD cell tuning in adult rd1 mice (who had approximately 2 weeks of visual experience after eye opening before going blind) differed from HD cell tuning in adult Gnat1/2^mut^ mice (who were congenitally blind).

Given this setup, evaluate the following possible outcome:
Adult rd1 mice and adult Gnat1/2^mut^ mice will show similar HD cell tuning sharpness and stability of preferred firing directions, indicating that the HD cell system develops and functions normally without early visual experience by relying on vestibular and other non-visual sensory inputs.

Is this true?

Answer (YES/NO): NO